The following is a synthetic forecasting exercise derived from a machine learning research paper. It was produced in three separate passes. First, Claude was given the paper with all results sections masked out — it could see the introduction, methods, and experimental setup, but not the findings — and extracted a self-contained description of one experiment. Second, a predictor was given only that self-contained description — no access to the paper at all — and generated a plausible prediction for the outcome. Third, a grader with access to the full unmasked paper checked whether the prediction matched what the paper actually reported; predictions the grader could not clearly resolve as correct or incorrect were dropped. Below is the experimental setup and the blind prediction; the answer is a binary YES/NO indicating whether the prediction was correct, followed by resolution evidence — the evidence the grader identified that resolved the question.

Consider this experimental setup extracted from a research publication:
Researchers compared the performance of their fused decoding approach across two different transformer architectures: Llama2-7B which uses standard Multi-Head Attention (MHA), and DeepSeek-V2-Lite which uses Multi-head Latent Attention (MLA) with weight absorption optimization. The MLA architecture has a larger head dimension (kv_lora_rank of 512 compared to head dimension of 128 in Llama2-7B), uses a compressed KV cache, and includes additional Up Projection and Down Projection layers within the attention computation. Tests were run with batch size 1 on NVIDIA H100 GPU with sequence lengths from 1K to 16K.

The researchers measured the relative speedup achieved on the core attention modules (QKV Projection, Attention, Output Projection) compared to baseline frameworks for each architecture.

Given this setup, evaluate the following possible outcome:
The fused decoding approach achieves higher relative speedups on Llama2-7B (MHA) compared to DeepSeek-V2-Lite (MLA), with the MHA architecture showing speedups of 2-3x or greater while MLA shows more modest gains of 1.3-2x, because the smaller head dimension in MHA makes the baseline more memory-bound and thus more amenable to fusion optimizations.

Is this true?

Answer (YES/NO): NO